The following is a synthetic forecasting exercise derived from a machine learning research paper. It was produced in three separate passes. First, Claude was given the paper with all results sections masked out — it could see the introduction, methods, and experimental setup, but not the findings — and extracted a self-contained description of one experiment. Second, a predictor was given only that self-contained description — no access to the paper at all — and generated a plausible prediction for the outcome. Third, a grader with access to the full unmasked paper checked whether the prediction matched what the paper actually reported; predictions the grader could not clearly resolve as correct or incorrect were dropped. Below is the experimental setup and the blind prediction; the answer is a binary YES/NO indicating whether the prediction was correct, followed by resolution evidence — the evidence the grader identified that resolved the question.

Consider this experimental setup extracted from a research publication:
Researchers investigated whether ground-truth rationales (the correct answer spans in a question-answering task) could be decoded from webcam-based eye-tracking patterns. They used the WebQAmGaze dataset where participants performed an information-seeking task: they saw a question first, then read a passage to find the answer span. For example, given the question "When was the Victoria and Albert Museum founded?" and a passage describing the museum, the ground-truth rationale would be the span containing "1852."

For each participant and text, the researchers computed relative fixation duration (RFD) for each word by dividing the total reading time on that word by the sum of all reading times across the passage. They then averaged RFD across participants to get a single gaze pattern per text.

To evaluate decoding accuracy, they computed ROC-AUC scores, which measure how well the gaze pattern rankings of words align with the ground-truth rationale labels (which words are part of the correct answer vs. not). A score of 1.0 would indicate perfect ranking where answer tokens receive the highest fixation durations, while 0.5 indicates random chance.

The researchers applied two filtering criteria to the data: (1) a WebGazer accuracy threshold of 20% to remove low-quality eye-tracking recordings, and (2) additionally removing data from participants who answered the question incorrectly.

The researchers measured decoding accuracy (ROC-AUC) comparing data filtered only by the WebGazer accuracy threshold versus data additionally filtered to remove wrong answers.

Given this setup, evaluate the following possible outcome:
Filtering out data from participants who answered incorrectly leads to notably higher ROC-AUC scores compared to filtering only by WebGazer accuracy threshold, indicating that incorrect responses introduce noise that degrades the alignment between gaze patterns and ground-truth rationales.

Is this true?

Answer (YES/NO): NO